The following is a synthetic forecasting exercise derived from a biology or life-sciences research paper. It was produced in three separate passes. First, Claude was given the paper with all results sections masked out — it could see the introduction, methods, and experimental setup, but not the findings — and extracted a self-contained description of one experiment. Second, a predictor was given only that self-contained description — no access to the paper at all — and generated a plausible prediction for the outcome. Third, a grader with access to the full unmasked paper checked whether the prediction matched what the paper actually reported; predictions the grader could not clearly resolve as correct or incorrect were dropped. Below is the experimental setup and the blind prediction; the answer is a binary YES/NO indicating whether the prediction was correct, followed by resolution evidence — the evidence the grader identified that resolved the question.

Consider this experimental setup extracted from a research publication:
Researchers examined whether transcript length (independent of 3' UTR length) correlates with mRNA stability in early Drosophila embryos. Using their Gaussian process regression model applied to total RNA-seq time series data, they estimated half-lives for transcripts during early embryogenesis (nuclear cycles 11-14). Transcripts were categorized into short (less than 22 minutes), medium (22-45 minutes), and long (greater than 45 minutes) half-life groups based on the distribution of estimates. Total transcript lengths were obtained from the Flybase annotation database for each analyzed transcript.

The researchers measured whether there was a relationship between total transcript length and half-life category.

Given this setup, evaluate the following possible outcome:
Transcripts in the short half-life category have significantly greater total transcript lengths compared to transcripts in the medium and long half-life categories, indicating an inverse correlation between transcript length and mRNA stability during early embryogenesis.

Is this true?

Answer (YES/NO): NO